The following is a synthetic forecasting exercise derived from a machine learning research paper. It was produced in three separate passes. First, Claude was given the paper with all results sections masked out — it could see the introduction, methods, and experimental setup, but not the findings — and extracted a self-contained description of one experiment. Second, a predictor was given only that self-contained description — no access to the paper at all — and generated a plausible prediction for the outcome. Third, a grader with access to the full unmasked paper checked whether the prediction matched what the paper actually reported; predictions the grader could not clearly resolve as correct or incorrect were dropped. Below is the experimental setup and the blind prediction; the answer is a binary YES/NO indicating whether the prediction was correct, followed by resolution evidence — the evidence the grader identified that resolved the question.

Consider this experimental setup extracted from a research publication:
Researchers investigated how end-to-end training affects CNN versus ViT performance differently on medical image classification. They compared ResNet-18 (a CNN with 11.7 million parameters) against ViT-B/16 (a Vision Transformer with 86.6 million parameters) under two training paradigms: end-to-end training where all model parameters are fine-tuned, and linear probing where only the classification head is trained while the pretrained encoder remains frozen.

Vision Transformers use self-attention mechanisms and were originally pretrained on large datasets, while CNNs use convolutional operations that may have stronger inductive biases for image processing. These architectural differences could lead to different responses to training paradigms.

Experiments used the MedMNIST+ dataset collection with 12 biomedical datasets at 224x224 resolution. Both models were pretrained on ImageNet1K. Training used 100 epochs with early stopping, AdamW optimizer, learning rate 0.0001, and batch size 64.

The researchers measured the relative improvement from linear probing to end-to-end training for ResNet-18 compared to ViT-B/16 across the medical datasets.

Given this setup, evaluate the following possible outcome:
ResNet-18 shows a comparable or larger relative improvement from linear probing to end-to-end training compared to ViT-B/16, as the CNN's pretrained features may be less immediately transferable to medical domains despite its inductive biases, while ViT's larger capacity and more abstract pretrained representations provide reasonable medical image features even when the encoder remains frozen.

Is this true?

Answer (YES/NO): YES